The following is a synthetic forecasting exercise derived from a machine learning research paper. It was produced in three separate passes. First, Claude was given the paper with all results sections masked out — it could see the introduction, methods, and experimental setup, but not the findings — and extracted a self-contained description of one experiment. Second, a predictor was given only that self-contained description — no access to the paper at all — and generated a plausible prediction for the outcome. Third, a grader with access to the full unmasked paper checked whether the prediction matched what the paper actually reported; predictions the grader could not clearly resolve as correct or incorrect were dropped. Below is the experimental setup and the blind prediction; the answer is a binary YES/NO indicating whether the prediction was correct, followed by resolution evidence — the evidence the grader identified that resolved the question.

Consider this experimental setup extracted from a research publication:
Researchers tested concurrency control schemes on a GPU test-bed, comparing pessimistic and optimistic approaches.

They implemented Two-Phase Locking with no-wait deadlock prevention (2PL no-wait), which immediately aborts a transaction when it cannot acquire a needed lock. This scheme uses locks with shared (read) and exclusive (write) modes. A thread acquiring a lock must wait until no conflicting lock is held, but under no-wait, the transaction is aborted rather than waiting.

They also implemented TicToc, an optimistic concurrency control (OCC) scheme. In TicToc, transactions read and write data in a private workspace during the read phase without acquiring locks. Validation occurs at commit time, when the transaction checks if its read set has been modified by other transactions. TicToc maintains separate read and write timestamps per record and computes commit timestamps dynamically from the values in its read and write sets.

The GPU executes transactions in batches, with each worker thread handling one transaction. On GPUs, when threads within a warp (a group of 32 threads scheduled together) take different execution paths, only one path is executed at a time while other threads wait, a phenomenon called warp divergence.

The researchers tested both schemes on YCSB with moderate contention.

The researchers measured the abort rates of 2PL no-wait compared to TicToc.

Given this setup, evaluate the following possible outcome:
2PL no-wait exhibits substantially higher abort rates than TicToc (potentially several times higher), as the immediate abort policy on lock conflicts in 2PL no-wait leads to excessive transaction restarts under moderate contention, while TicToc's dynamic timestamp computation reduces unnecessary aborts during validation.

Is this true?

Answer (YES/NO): YES